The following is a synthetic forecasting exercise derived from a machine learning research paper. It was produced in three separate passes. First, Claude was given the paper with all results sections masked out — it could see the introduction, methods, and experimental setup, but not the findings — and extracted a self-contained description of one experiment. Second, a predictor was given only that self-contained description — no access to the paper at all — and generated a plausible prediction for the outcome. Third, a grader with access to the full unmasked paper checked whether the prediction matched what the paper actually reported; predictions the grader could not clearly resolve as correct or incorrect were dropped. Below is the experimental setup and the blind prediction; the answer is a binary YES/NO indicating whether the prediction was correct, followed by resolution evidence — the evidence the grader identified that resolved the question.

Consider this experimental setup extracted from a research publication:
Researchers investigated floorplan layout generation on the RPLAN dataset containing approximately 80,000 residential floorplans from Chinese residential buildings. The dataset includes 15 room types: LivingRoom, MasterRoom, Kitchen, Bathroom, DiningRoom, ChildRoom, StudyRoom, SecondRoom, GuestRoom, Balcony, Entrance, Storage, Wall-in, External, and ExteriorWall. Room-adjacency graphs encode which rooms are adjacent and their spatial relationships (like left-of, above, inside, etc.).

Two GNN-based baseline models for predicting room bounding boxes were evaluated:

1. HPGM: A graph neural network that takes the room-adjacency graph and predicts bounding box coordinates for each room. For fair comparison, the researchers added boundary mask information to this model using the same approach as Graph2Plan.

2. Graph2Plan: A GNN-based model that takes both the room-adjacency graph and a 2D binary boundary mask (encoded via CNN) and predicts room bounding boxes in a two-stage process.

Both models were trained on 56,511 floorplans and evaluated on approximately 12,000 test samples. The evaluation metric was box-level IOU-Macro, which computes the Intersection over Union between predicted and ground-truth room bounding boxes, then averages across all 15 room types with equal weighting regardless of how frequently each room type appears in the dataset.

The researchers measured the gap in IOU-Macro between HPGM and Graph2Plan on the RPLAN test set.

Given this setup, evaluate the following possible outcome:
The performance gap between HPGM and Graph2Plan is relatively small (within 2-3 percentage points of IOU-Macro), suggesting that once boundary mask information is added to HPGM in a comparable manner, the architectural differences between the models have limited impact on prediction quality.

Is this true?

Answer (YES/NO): NO